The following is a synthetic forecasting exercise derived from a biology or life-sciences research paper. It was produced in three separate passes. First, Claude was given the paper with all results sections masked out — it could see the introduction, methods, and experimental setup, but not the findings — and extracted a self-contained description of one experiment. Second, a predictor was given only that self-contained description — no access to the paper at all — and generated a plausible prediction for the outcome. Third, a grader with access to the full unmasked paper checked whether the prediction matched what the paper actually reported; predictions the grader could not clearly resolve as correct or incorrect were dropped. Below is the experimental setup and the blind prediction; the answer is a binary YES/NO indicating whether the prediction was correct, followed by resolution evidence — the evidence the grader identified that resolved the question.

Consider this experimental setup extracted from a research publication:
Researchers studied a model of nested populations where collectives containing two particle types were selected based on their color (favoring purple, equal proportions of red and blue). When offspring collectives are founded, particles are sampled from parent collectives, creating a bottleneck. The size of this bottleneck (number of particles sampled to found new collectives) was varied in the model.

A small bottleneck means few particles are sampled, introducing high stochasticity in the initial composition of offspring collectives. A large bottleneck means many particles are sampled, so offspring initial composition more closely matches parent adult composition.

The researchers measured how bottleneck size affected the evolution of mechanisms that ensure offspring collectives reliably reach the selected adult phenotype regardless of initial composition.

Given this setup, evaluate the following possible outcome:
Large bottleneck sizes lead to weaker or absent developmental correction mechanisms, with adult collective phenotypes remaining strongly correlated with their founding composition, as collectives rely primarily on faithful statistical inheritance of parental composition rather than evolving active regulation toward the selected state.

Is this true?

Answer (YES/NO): NO